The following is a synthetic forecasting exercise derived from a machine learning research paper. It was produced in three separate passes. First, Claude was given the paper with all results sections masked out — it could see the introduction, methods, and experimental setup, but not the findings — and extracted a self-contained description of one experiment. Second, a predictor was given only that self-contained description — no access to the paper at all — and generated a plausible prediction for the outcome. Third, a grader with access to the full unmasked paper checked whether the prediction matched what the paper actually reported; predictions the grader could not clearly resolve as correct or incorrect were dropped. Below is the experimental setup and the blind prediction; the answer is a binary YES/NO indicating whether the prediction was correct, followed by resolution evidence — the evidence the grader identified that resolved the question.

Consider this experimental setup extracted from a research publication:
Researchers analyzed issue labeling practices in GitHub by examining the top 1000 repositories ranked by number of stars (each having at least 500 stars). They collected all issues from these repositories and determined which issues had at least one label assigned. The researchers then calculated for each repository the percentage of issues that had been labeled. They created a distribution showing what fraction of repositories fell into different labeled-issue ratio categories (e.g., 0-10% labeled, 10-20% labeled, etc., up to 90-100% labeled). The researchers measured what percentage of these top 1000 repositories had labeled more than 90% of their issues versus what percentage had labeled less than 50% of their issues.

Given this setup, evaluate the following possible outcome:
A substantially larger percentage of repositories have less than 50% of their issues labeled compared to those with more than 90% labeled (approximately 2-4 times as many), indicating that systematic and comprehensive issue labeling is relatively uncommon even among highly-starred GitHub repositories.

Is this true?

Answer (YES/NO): NO